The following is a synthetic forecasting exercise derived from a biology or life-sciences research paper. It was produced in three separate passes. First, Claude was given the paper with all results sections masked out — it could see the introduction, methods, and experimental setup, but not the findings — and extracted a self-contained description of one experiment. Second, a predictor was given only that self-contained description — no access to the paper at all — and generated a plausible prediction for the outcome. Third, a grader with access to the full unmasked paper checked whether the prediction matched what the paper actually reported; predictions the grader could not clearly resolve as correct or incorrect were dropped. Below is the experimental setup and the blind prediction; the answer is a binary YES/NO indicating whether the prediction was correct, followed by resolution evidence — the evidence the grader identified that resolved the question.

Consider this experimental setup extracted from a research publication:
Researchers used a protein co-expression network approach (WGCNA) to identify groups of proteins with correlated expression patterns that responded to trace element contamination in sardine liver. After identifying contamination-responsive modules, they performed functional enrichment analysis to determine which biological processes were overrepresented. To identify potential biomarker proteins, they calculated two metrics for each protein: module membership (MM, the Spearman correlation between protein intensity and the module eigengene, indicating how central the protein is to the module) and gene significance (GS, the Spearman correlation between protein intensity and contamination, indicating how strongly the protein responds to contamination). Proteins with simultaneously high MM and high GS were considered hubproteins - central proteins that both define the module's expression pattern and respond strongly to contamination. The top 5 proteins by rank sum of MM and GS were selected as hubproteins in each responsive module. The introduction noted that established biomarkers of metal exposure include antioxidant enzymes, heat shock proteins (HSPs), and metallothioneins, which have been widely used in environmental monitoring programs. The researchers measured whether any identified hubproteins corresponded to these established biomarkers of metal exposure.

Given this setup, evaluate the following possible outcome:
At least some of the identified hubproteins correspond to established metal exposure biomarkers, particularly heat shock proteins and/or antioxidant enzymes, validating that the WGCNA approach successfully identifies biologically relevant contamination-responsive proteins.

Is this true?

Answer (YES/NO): YES